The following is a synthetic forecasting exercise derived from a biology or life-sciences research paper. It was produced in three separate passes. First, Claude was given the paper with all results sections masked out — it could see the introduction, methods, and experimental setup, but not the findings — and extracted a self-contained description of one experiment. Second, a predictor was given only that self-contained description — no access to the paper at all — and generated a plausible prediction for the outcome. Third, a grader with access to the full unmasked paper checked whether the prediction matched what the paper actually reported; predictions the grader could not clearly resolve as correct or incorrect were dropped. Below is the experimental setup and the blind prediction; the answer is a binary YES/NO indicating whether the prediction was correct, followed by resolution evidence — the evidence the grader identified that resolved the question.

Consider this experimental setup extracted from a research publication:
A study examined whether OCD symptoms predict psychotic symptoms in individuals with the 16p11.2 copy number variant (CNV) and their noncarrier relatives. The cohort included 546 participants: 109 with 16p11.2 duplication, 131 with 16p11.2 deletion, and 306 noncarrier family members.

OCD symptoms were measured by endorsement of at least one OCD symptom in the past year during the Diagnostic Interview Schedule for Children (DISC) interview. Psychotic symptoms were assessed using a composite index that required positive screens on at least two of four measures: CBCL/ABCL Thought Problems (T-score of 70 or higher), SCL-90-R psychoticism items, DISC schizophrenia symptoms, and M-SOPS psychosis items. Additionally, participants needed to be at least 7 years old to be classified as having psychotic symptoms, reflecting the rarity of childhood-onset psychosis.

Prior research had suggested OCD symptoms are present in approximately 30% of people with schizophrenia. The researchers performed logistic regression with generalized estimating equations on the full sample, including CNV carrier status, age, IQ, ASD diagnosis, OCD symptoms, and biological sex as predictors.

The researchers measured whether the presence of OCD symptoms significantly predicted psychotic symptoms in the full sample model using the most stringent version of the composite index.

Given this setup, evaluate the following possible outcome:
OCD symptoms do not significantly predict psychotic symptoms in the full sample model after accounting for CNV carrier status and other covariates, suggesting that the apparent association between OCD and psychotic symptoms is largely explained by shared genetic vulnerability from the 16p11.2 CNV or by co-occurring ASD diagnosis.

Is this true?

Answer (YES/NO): YES